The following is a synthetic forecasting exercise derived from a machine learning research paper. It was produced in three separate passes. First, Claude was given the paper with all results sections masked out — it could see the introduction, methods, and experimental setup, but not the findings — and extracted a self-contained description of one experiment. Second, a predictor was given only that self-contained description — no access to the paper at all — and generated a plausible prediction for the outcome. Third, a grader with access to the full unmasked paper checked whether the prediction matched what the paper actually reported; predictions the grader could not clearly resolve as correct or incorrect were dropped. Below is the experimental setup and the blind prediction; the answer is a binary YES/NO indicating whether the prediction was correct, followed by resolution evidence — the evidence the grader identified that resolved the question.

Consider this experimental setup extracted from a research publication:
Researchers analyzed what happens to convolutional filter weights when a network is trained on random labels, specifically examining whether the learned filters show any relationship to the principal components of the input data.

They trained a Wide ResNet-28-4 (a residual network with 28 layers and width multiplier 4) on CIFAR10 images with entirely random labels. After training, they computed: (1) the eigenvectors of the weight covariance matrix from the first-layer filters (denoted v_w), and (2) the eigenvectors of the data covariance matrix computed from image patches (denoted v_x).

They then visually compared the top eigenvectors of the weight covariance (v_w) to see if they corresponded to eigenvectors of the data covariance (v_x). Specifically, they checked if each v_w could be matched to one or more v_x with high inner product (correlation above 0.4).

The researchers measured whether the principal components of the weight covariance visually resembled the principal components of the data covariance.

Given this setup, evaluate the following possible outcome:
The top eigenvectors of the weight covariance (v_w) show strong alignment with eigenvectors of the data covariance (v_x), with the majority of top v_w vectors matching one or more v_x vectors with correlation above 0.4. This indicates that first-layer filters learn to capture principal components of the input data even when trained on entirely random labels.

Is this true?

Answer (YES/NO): YES